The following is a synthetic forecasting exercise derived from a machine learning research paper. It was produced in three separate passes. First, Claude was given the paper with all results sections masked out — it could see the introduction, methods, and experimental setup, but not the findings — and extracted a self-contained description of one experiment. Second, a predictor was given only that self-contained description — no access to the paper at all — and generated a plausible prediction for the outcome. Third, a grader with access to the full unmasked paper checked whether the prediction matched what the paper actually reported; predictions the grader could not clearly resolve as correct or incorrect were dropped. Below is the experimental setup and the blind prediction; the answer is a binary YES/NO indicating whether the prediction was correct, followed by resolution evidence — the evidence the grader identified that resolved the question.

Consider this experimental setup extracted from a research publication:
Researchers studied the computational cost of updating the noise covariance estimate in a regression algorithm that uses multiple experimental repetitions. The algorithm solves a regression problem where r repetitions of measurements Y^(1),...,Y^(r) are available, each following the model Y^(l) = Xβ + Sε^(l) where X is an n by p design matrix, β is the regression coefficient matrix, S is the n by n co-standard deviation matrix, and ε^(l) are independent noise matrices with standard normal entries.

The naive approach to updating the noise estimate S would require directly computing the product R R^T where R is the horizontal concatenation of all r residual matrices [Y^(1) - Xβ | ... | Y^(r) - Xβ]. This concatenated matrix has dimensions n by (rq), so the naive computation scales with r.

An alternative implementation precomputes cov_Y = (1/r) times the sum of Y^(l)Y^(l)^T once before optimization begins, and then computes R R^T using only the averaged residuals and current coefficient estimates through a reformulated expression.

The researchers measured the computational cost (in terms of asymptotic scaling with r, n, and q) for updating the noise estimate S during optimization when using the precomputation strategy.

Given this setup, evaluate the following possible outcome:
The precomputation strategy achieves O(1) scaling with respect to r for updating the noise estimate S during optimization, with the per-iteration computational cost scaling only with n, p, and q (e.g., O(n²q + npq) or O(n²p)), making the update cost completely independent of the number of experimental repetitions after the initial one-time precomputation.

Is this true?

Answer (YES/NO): YES